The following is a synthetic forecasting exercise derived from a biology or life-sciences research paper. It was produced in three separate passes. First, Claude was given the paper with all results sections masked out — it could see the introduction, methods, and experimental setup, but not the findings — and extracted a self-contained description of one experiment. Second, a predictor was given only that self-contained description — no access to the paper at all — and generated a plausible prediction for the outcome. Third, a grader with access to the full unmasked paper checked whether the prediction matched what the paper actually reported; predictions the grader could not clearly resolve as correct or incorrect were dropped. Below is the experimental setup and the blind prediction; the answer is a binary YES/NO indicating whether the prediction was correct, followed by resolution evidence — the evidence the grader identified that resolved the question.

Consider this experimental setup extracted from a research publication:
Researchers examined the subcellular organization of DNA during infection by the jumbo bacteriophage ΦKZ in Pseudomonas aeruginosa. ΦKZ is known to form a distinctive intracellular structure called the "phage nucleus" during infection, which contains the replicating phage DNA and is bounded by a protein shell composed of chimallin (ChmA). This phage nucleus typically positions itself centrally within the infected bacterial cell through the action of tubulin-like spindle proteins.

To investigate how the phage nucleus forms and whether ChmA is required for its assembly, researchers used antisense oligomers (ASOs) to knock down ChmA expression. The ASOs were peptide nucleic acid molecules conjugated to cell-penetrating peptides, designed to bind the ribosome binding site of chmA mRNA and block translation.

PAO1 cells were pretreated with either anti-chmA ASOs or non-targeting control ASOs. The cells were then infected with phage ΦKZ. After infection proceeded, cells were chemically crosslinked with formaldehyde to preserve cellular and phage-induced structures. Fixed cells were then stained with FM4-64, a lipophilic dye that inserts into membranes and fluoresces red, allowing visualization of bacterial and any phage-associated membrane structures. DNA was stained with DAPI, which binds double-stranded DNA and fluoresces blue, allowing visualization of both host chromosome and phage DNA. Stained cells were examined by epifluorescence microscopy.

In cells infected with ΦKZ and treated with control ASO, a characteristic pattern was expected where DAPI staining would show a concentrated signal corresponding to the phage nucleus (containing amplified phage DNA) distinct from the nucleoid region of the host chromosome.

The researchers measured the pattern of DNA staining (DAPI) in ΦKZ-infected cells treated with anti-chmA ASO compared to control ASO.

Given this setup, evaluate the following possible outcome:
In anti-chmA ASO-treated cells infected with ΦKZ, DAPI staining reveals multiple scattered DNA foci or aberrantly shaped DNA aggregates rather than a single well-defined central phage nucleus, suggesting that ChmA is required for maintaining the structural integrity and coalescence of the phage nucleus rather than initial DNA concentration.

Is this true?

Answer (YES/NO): NO